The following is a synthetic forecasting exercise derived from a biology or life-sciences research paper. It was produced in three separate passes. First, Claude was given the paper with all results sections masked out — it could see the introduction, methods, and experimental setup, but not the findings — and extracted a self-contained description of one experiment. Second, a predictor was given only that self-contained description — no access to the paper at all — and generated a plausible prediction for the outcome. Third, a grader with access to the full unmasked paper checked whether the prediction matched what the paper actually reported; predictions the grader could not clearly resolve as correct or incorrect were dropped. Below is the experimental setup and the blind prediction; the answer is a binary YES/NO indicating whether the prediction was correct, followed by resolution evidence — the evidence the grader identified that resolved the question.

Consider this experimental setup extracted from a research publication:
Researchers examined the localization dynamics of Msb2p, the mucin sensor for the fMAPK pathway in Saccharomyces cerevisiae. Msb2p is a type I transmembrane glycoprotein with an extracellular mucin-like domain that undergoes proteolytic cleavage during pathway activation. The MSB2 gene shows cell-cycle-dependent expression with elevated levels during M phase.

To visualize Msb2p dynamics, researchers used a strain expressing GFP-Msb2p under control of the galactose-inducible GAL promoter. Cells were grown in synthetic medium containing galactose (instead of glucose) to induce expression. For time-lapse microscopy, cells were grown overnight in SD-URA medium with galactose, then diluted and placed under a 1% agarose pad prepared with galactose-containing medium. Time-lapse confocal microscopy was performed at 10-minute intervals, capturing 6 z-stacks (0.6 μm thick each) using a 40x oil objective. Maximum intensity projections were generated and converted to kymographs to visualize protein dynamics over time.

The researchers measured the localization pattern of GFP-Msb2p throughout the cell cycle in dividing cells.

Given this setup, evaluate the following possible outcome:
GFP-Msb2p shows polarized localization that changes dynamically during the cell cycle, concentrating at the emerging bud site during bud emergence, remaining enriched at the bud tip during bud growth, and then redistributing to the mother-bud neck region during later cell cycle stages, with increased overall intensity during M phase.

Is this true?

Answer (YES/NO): NO